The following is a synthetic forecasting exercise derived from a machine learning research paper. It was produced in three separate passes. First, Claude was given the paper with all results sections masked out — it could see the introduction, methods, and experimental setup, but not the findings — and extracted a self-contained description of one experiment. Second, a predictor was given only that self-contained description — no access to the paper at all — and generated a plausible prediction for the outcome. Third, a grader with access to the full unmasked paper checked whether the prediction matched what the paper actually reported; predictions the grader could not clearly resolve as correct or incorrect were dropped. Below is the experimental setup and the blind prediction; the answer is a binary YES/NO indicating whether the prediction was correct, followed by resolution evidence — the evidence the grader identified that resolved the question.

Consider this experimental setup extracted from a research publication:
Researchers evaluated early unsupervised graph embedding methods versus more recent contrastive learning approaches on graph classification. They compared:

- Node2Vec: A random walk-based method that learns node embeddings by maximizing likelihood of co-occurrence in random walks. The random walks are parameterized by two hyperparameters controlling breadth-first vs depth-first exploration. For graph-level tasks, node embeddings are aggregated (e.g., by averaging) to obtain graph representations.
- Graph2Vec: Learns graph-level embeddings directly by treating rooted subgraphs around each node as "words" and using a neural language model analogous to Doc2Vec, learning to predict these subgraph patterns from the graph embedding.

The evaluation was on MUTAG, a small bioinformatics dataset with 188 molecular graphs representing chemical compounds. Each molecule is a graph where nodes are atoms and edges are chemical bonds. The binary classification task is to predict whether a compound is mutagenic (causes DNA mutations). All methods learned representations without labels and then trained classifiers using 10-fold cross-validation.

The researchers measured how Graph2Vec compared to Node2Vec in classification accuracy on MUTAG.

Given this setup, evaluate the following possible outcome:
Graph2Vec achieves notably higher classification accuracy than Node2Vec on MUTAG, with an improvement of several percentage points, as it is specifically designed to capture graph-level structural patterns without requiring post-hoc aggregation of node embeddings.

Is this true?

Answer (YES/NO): YES